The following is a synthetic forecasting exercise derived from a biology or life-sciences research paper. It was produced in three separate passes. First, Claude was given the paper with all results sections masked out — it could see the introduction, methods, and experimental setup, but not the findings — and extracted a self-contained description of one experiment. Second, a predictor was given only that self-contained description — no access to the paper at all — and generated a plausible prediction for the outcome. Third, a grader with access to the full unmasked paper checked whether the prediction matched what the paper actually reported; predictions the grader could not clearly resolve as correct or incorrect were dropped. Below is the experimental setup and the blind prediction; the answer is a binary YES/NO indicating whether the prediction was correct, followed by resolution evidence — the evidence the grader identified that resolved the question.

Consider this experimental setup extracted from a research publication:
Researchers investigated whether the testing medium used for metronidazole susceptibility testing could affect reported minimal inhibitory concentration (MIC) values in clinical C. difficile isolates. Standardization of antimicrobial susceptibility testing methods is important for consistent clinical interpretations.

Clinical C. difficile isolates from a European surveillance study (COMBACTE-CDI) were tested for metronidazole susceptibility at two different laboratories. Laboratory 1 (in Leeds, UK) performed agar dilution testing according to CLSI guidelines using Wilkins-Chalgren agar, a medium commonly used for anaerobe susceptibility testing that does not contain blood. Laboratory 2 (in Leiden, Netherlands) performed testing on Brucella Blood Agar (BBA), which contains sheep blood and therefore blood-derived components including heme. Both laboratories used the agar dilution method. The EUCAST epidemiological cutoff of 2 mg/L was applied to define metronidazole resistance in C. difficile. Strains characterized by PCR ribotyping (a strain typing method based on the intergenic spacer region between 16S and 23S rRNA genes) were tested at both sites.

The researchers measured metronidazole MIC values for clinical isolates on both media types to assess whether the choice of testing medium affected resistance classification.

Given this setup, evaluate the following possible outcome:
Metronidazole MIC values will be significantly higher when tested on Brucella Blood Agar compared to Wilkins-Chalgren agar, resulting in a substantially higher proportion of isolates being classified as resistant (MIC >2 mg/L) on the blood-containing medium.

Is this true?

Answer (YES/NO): YES